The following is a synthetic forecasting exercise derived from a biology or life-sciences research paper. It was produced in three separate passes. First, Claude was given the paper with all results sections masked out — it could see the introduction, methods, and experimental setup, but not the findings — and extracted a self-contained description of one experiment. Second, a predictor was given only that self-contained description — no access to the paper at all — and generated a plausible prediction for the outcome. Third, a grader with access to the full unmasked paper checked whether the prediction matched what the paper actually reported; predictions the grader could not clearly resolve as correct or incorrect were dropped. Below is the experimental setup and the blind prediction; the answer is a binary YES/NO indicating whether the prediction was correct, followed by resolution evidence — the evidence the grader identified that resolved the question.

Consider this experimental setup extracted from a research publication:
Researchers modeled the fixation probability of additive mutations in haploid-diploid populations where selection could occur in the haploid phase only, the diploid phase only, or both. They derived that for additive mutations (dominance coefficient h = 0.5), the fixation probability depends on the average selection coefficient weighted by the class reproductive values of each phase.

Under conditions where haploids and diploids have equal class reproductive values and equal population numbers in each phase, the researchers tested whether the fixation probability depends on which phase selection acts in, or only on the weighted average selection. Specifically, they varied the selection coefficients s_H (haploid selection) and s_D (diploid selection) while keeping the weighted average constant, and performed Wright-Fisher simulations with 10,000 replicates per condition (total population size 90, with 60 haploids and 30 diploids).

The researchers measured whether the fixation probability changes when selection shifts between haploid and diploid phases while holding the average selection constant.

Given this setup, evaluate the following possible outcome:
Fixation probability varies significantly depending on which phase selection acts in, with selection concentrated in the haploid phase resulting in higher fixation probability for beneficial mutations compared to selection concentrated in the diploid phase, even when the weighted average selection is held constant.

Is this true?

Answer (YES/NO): NO